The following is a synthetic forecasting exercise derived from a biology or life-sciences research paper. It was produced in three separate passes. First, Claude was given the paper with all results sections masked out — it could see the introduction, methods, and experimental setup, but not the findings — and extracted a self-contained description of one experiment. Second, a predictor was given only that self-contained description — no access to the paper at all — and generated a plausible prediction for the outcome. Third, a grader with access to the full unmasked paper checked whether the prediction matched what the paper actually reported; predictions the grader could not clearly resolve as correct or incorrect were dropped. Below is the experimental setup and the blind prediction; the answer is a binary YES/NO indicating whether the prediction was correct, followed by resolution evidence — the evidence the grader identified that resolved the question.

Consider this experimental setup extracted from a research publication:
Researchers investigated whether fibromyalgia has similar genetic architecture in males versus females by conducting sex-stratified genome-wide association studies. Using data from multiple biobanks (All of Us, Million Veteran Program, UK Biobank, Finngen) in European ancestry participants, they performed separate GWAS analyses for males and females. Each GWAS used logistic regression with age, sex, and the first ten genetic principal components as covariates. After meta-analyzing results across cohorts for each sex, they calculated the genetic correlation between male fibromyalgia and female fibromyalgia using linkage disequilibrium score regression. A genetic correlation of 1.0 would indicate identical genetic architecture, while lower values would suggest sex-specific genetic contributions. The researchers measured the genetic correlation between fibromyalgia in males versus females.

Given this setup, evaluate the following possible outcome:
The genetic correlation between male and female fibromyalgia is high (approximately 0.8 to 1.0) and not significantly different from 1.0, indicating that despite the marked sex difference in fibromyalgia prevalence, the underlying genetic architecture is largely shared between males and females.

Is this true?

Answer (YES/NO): NO